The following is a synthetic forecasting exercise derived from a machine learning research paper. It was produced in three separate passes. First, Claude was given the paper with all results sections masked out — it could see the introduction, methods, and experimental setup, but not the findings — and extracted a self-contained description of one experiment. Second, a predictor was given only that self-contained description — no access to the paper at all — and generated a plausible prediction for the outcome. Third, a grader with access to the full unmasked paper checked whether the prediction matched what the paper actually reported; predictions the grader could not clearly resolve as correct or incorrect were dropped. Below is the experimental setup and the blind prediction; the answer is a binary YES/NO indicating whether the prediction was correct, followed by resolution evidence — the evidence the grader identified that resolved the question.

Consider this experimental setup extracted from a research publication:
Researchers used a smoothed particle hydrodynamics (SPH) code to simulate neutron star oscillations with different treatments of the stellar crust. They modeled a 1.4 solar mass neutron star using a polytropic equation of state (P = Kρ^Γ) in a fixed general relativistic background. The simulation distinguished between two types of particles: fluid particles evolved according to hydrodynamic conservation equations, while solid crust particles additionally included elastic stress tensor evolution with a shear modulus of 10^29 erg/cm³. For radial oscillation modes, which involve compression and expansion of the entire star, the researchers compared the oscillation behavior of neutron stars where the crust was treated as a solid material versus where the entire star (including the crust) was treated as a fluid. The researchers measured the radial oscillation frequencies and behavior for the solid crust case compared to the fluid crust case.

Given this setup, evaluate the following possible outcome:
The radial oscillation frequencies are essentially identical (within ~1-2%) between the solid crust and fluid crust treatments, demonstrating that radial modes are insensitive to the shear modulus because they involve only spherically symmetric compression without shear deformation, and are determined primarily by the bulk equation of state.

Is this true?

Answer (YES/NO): YES